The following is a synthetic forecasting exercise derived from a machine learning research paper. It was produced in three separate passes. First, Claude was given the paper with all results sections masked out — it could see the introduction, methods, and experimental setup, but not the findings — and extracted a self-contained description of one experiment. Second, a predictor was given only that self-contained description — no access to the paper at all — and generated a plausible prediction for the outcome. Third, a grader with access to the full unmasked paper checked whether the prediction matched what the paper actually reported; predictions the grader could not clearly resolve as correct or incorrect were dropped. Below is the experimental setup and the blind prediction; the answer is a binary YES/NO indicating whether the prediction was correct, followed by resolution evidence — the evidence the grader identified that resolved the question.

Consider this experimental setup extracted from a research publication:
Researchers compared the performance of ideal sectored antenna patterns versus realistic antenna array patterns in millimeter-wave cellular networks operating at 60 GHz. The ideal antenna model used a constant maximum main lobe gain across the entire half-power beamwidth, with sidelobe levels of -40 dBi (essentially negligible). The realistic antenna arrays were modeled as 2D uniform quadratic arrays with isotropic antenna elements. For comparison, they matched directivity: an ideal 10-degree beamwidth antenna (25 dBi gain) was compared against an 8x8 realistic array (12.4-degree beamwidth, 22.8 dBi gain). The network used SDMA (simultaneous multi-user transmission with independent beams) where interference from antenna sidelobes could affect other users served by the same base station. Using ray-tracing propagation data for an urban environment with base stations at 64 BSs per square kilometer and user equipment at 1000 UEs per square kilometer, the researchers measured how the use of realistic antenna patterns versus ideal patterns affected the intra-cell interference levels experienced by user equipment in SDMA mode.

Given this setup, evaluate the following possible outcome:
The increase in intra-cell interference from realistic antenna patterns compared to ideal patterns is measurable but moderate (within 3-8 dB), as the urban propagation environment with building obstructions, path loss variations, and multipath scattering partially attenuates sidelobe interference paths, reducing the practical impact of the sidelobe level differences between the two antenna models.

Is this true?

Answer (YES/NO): NO